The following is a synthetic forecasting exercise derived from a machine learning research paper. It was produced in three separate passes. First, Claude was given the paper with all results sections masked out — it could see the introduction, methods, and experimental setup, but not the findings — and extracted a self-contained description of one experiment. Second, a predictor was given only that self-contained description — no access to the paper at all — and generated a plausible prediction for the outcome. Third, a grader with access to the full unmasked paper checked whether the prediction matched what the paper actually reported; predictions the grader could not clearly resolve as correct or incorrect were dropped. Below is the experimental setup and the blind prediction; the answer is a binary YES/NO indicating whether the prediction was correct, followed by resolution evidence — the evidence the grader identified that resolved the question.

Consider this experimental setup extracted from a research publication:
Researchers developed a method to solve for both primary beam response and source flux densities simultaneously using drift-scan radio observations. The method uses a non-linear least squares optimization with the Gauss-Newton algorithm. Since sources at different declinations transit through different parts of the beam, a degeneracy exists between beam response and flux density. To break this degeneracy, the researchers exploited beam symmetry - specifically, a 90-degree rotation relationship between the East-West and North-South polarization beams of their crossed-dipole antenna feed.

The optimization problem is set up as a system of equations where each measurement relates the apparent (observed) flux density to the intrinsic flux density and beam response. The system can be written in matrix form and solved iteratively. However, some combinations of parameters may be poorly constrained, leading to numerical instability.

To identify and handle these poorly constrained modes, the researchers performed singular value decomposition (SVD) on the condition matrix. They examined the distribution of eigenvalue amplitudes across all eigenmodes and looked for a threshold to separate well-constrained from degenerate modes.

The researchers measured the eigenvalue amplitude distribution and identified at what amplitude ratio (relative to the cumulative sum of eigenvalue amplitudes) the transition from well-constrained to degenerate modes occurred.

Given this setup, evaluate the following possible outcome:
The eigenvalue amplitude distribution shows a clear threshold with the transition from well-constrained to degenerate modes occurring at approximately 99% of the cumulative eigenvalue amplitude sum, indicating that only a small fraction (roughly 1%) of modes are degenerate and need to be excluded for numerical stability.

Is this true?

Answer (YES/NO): NO